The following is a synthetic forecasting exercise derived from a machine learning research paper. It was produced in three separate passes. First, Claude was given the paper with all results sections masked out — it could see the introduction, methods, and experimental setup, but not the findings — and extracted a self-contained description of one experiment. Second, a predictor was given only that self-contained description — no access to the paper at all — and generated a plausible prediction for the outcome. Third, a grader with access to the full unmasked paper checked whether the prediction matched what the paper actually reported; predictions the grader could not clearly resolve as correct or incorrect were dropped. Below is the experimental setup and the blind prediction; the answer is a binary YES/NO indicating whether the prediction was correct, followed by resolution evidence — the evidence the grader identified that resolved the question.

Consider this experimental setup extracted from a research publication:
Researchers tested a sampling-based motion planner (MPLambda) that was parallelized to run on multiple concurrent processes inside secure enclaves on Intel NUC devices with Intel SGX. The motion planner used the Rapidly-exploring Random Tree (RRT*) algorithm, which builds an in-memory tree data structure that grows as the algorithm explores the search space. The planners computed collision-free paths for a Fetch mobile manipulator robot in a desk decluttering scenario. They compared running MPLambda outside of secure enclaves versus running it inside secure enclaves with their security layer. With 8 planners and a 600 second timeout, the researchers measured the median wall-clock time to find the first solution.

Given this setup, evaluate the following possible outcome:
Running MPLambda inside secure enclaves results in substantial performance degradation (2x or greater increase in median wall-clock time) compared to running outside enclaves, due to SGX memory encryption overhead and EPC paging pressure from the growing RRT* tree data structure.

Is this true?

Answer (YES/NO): YES